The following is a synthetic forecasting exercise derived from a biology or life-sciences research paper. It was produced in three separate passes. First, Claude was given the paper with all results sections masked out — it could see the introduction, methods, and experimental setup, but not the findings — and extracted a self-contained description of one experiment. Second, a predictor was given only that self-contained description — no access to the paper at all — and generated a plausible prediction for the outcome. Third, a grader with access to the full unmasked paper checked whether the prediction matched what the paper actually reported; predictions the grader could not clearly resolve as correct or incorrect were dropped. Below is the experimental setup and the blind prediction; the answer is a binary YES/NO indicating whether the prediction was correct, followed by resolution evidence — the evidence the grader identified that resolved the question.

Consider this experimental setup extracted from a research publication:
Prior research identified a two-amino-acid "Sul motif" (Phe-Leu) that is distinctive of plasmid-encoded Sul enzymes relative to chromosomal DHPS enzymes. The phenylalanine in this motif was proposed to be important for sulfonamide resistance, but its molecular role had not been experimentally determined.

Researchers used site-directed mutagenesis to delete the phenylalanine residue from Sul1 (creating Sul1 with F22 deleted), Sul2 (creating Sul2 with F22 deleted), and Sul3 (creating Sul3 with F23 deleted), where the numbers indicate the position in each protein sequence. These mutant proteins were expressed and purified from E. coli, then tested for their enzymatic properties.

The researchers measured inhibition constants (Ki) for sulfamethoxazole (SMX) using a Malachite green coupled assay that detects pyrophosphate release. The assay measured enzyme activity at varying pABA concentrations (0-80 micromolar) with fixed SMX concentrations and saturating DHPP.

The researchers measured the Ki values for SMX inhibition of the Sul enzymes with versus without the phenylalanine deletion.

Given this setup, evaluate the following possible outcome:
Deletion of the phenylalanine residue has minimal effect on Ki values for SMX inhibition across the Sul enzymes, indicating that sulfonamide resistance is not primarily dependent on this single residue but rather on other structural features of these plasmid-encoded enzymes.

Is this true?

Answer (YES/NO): NO